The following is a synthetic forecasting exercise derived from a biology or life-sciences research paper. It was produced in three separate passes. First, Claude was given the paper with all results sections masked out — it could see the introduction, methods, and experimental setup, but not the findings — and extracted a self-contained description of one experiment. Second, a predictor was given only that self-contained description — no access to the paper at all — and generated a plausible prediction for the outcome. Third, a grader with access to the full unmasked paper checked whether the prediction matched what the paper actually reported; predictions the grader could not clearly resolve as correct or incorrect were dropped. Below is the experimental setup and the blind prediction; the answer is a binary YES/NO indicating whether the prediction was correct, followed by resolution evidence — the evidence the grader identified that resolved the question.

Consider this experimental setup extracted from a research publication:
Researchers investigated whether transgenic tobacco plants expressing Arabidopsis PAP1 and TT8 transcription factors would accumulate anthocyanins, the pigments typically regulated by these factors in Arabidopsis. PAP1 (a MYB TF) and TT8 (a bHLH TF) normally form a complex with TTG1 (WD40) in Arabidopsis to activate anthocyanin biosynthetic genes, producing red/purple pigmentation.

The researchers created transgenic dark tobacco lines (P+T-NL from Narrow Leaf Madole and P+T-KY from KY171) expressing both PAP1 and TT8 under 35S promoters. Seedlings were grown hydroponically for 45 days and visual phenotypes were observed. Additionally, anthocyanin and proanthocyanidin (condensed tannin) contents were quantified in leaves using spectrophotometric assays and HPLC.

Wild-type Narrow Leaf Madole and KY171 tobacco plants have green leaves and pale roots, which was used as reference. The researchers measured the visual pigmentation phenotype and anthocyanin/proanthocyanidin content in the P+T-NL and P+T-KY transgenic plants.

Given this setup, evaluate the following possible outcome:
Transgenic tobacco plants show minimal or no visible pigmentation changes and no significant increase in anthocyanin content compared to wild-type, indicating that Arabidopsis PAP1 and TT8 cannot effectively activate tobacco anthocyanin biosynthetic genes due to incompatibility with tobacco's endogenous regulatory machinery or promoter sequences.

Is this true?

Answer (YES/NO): NO